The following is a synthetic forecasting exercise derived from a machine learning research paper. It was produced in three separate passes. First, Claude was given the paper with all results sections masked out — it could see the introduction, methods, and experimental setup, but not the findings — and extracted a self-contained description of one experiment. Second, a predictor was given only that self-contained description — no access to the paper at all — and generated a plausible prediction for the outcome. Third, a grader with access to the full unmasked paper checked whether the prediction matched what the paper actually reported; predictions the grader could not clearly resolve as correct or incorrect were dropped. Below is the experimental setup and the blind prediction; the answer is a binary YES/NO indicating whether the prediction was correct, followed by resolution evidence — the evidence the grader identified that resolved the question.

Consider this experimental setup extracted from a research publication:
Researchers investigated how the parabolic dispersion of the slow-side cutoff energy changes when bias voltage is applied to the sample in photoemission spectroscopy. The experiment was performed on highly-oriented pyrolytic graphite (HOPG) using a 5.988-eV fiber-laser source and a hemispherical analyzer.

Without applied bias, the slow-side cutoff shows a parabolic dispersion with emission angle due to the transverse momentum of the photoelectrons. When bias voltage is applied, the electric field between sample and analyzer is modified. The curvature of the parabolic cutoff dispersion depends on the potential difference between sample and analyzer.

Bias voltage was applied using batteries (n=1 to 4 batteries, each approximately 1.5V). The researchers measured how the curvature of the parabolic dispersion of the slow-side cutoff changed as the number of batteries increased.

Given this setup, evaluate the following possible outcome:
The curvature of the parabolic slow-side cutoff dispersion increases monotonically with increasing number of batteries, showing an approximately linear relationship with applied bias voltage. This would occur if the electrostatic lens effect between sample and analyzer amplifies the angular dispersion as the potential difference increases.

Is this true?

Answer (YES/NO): YES